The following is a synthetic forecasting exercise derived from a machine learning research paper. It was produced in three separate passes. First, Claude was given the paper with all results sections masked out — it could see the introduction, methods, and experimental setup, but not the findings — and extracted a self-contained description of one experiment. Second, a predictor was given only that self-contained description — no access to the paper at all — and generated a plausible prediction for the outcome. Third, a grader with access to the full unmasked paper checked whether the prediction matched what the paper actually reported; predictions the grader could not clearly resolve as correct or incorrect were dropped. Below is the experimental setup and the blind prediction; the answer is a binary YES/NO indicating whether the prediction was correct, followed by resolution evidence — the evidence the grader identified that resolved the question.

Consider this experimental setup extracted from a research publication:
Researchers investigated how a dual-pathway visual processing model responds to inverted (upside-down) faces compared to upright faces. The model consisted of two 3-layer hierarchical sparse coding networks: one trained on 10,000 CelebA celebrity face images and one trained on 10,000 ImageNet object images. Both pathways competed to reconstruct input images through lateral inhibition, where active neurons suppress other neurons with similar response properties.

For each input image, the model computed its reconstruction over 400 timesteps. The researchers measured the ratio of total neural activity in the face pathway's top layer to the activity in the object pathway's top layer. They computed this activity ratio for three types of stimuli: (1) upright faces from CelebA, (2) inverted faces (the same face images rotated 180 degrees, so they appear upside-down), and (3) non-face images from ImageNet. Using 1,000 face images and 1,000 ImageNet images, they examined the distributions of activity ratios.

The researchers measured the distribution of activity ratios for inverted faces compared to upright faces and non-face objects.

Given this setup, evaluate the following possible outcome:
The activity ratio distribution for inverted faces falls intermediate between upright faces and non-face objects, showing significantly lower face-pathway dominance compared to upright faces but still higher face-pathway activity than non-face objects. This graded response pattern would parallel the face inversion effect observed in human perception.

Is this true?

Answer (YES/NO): YES